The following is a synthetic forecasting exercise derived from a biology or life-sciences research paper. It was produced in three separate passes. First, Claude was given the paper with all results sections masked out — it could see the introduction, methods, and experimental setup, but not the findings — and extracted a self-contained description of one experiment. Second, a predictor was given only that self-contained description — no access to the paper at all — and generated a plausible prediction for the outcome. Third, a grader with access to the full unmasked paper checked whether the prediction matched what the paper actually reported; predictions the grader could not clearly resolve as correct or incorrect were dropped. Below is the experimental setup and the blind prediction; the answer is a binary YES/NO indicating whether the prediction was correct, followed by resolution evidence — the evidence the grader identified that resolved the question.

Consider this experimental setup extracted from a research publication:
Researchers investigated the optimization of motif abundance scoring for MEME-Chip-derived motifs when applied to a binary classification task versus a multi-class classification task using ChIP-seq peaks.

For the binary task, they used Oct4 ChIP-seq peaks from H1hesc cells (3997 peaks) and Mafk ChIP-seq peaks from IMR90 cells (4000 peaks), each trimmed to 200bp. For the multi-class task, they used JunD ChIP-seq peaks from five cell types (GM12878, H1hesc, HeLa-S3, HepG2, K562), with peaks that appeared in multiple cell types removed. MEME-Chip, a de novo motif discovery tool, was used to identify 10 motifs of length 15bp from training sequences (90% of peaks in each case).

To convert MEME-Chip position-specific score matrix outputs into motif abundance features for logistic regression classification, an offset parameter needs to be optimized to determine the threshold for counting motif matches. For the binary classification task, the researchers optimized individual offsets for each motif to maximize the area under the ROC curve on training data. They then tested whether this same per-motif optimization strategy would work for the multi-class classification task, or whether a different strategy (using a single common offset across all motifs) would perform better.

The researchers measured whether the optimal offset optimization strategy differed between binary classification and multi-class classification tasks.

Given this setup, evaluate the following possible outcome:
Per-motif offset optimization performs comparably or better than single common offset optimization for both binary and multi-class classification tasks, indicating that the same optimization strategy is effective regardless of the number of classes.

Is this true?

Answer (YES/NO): NO